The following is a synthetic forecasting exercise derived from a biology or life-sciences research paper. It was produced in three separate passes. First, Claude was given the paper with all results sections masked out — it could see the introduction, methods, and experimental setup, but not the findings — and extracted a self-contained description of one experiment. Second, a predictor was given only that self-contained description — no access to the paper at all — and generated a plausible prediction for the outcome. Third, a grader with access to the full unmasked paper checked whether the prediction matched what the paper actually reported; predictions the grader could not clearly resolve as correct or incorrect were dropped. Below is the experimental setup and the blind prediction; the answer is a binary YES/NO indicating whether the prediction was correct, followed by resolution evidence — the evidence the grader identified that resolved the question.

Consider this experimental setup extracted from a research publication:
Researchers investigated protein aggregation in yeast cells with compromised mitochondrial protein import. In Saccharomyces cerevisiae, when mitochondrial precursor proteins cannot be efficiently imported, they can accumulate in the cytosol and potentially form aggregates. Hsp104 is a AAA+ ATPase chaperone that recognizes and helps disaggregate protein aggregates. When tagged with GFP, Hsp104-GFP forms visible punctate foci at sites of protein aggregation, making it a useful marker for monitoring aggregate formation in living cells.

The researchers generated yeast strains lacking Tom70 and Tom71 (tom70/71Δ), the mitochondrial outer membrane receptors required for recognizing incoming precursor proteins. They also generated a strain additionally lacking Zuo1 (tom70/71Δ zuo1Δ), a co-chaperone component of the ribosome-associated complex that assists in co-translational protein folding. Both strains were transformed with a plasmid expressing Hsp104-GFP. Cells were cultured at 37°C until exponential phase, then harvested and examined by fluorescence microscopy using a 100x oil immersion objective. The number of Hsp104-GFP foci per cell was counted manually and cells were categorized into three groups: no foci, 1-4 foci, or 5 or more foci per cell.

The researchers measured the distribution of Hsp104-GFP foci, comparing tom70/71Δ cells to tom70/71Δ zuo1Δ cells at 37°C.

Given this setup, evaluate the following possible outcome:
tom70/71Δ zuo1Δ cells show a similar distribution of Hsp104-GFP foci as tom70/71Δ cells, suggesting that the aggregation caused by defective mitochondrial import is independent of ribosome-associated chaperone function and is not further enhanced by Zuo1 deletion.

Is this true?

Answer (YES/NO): NO